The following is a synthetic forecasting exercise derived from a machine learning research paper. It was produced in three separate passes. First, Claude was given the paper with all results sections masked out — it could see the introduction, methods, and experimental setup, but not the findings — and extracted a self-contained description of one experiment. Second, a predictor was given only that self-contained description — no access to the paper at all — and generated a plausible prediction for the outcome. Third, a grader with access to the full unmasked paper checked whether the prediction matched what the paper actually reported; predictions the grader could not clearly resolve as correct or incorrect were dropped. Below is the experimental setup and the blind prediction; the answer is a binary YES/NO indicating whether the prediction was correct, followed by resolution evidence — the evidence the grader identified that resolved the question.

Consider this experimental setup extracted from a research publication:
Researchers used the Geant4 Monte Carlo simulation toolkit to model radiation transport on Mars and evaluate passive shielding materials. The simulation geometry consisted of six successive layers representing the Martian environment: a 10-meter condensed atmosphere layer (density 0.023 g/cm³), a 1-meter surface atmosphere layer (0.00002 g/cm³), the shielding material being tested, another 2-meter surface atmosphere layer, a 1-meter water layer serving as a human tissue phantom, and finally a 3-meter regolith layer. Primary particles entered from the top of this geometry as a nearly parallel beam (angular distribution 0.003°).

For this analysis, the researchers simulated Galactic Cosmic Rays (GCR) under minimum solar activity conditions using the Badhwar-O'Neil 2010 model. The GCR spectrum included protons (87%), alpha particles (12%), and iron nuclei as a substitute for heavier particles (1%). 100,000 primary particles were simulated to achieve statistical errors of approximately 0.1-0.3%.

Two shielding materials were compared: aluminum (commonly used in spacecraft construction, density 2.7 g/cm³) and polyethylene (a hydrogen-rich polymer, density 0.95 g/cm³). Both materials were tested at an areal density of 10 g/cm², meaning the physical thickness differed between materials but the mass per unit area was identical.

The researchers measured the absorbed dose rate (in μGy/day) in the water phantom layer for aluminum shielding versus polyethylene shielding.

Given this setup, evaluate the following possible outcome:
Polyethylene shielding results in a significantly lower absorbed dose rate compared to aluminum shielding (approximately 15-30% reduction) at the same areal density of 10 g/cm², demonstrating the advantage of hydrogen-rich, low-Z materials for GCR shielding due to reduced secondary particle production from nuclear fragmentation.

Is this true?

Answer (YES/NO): NO